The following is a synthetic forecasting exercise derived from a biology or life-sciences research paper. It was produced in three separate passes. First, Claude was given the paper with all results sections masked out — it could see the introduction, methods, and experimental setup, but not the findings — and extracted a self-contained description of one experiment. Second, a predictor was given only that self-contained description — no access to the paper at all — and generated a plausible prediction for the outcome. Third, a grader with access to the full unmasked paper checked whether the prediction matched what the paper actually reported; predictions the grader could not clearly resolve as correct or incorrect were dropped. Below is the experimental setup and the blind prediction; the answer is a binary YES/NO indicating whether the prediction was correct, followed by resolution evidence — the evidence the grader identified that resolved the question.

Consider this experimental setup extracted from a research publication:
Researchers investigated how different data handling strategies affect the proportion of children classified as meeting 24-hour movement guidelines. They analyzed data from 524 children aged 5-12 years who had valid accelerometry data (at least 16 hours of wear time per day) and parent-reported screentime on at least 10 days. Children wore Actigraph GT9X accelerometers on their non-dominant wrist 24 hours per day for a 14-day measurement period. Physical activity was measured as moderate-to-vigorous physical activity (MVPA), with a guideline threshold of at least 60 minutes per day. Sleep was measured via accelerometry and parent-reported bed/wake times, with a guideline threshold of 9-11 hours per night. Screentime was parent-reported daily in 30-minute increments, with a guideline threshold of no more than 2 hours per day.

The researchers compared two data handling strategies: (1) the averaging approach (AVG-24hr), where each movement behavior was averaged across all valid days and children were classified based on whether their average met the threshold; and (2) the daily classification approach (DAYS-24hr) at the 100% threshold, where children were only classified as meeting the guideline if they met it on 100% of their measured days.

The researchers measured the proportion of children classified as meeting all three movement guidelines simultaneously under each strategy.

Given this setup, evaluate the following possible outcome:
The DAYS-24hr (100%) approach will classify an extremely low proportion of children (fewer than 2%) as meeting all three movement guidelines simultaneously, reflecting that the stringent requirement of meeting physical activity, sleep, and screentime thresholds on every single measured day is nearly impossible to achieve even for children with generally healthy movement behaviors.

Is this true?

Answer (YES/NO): YES